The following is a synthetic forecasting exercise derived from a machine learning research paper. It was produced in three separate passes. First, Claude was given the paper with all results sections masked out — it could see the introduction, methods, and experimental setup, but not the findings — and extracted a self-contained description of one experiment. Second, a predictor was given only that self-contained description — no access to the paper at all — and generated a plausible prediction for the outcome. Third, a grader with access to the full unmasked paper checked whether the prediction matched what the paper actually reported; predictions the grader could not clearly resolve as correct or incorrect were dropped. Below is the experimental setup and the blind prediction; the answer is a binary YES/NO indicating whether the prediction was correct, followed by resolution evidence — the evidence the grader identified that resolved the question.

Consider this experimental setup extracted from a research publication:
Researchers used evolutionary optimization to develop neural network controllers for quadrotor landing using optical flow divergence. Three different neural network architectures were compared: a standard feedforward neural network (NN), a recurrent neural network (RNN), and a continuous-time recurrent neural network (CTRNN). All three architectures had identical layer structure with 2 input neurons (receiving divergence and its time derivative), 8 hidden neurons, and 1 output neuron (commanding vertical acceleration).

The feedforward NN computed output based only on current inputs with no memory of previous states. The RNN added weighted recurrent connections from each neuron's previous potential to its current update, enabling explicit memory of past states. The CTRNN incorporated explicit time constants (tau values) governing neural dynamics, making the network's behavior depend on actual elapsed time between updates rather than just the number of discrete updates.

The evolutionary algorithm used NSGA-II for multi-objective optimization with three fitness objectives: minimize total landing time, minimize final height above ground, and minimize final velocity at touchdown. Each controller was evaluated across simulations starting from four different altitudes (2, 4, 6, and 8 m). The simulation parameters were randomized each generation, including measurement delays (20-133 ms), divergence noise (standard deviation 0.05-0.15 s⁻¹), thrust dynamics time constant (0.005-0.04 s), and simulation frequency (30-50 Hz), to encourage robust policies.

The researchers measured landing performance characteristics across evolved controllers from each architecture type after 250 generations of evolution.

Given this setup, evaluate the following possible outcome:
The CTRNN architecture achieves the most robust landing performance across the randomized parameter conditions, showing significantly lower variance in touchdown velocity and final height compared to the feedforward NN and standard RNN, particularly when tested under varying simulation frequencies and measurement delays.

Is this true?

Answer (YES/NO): NO